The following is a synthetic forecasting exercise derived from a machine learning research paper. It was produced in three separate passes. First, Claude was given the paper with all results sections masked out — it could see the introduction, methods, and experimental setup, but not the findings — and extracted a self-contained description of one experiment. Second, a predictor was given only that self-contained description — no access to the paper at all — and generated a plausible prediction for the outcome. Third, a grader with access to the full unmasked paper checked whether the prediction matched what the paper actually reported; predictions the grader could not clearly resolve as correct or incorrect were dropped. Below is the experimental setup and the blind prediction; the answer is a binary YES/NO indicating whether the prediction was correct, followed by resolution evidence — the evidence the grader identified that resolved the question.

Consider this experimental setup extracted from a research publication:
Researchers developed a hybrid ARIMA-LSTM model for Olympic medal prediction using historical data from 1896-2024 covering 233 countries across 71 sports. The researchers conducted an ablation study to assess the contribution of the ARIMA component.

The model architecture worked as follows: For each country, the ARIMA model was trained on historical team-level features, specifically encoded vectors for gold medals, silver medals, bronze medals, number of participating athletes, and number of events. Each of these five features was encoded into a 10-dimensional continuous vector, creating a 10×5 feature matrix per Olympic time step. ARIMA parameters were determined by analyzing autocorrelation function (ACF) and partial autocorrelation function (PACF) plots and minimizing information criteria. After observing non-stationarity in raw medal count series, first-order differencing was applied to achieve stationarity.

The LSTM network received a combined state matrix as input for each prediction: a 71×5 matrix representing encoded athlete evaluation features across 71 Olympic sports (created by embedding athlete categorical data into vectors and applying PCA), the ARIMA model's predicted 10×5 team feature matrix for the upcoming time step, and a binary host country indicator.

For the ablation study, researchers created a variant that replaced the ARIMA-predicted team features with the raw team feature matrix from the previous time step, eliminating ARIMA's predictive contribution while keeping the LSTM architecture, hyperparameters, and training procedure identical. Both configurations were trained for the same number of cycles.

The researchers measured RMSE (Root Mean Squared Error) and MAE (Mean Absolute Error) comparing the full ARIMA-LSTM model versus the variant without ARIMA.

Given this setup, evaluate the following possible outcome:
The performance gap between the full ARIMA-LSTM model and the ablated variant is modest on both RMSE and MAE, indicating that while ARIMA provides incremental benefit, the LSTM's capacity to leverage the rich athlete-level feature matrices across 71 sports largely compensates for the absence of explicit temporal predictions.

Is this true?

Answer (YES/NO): NO